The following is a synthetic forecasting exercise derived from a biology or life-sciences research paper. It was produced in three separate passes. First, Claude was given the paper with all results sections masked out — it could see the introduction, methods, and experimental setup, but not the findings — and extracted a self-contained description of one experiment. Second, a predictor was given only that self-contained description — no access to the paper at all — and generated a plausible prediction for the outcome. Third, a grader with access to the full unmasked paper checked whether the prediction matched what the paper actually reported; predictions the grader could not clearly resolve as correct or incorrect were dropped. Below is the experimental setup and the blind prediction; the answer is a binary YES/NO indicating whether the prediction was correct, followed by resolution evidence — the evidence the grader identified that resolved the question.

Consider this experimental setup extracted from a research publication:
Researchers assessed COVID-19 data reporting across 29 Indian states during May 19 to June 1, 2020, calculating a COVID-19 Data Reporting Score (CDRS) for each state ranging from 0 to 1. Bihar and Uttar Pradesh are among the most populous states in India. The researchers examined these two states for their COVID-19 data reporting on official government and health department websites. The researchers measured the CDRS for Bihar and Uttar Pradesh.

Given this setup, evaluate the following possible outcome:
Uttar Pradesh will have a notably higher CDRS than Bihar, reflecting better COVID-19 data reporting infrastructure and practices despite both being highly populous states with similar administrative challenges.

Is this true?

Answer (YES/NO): NO